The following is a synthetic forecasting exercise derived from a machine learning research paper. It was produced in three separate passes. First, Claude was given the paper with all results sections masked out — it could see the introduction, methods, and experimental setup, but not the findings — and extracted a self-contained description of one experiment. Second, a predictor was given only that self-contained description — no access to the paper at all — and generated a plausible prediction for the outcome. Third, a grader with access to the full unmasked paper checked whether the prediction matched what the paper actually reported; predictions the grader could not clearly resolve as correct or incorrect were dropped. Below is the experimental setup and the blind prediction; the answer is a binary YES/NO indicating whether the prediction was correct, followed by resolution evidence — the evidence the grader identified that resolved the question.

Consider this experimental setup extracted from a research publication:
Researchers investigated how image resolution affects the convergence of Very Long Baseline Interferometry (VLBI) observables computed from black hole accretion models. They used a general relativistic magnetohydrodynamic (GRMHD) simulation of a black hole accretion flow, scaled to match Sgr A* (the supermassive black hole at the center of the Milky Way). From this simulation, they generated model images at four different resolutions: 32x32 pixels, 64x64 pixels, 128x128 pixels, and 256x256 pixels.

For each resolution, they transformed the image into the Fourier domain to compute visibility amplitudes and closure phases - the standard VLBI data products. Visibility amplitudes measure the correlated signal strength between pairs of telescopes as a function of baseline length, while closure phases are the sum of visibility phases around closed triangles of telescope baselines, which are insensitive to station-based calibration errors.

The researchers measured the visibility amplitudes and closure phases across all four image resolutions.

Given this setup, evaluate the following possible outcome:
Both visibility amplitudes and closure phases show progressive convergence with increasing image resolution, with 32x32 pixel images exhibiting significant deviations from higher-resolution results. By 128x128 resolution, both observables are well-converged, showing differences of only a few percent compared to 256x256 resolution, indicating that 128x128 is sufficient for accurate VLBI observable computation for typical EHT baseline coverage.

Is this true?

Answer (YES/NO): YES